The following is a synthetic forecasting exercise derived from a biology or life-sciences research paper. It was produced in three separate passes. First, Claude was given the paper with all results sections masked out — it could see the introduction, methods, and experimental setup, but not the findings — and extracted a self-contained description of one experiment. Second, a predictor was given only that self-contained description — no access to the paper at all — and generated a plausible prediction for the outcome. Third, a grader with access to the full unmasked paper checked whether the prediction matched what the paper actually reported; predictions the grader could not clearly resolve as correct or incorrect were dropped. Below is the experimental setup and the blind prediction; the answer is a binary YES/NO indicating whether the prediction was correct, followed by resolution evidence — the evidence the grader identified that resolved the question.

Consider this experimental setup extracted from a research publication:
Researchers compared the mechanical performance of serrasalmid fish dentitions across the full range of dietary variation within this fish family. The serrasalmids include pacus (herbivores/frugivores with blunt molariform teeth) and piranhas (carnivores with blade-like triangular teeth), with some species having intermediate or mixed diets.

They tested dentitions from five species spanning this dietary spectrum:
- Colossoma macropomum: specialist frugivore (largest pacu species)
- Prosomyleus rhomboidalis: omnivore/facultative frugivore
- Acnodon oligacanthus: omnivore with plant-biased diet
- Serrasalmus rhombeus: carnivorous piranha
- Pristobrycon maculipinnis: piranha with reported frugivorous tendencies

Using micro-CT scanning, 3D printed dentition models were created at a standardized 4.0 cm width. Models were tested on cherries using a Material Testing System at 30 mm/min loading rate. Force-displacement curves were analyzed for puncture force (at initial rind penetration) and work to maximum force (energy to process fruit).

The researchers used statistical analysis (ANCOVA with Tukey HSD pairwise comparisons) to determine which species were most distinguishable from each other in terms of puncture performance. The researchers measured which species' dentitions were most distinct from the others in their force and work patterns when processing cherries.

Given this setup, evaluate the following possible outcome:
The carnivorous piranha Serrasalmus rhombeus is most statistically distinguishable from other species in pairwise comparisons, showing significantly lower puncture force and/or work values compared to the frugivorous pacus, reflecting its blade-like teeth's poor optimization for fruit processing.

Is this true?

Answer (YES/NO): NO